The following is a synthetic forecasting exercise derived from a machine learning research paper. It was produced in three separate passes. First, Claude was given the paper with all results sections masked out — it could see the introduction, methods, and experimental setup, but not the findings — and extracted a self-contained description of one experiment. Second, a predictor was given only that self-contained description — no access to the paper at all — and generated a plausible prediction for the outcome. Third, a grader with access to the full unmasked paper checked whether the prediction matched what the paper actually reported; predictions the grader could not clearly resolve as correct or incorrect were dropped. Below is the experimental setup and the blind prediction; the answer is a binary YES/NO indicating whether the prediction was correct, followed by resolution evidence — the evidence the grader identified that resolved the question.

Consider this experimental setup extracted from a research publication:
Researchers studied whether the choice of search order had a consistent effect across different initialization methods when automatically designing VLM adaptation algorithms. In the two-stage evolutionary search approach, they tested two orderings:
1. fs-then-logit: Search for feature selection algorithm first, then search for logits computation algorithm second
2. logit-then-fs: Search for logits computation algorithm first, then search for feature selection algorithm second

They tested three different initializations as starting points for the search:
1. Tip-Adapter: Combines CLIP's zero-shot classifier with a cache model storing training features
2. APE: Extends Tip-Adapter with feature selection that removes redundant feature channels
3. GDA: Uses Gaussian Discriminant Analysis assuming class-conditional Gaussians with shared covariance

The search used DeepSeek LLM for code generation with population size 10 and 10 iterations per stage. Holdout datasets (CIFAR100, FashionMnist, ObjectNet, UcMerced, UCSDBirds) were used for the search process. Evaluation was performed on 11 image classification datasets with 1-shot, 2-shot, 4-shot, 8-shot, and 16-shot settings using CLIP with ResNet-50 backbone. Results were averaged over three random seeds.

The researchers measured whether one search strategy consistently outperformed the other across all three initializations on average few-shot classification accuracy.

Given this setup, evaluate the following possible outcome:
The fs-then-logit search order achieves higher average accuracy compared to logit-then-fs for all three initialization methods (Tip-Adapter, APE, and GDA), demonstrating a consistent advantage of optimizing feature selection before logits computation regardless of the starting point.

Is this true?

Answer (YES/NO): YES